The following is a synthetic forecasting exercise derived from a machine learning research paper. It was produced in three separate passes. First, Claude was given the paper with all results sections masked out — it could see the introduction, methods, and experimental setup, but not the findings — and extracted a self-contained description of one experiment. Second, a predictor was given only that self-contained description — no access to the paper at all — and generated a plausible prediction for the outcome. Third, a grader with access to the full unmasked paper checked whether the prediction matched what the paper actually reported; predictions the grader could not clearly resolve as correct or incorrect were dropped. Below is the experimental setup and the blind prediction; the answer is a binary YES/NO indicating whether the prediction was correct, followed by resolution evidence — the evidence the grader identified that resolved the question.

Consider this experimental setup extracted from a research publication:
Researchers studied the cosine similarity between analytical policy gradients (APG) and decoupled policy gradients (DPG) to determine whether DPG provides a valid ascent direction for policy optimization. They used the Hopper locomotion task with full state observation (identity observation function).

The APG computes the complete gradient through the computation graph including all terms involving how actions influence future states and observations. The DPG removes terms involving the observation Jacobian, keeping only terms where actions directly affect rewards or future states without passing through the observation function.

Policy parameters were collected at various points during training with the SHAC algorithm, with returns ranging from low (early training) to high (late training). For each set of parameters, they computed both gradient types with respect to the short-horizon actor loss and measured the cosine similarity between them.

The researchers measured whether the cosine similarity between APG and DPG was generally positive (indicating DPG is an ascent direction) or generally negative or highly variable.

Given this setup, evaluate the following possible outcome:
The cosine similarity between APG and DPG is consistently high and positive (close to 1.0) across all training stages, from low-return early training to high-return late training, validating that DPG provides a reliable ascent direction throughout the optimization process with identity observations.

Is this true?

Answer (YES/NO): NO